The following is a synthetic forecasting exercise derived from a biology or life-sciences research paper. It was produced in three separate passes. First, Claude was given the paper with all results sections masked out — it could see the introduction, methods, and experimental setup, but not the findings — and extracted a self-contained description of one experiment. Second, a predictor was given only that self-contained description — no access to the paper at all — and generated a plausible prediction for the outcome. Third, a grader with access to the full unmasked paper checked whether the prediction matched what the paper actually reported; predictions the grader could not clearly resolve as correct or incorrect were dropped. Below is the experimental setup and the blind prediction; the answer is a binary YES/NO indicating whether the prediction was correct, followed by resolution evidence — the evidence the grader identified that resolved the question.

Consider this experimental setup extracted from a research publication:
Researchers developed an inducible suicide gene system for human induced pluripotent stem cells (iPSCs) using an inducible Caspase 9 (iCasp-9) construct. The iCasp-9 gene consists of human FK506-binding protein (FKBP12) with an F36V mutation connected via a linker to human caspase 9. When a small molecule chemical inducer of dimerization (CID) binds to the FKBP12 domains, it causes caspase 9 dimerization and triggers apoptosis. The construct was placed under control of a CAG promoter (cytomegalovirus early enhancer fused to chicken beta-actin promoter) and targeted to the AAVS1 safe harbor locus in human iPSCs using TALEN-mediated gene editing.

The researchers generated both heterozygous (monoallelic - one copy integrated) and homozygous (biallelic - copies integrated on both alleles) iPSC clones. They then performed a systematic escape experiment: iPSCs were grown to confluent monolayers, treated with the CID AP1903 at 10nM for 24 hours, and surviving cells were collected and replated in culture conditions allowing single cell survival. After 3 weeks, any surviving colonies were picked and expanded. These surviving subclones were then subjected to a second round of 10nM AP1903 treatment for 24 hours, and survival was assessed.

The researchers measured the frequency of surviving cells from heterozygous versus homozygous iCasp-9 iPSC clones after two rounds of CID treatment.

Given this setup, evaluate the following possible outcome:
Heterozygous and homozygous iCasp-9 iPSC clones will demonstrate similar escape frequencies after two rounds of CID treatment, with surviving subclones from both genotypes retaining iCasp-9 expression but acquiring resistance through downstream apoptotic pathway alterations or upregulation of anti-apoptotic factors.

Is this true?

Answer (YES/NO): NO